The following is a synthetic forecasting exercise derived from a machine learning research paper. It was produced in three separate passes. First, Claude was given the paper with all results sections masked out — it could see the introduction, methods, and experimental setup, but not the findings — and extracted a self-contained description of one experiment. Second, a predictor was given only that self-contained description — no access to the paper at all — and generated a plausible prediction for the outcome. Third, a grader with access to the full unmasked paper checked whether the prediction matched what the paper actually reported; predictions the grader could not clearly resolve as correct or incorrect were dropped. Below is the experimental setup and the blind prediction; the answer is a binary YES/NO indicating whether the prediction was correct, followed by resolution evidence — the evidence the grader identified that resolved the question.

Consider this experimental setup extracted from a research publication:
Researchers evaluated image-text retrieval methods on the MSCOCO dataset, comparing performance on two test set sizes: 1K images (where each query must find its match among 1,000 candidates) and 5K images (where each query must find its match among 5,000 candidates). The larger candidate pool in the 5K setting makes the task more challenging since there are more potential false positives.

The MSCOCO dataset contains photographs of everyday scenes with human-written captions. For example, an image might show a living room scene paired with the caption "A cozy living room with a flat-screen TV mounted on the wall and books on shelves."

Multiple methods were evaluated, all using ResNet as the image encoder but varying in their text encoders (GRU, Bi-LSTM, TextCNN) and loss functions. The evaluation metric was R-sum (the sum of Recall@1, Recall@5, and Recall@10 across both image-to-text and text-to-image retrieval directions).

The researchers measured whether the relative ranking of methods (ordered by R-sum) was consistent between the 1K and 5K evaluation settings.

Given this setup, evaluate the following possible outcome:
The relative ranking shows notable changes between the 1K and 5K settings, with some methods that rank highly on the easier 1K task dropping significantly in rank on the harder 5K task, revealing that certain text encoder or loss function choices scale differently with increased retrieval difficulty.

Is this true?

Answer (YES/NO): NO